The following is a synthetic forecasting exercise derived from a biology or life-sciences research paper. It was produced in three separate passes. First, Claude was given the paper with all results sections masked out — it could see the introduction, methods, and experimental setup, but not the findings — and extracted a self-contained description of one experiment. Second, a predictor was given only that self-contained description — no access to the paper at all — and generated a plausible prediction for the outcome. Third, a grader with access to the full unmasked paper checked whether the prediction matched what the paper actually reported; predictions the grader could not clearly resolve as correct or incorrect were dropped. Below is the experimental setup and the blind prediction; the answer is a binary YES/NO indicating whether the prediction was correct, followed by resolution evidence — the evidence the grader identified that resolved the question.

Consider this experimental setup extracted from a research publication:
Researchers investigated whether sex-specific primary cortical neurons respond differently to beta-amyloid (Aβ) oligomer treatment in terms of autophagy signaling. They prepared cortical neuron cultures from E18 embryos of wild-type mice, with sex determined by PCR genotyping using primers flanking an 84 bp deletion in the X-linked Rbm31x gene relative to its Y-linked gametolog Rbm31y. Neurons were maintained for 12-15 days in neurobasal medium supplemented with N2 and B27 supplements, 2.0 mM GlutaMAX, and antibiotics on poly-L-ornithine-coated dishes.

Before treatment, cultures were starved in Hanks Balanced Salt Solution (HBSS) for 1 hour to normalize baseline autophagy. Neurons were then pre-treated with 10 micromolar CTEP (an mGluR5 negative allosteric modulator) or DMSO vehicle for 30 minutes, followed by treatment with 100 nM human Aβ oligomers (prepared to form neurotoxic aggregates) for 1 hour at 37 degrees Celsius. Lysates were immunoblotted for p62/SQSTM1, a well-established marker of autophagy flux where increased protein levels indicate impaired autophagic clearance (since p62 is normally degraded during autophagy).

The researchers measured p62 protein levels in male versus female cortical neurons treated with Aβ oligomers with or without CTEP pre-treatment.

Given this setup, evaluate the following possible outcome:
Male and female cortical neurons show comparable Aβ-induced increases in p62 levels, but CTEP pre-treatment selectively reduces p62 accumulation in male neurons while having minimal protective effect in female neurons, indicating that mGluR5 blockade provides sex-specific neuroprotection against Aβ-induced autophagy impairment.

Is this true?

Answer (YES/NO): NO